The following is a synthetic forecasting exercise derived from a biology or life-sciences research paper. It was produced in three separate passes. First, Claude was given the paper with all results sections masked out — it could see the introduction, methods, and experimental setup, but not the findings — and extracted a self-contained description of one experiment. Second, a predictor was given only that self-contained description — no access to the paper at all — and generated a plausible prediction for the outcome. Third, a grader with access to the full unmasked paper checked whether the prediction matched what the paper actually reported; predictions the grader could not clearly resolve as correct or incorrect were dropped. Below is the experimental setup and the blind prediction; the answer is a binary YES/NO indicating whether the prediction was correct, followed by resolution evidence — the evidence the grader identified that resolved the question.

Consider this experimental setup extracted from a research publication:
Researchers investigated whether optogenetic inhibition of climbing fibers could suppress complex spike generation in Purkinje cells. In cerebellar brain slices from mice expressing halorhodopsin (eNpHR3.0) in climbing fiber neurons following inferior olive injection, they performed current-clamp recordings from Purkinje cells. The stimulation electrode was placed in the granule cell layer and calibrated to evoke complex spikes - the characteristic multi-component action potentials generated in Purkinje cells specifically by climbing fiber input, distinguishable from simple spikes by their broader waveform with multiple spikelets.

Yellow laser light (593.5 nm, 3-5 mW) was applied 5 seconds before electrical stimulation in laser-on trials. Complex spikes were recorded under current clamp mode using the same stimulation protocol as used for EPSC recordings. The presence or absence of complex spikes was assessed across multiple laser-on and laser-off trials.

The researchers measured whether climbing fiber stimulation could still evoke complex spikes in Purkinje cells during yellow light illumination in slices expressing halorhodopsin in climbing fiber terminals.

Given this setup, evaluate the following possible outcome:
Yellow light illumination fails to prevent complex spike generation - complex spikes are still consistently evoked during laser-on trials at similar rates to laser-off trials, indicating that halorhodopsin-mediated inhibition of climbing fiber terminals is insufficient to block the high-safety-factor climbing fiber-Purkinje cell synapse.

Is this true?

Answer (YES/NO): NO